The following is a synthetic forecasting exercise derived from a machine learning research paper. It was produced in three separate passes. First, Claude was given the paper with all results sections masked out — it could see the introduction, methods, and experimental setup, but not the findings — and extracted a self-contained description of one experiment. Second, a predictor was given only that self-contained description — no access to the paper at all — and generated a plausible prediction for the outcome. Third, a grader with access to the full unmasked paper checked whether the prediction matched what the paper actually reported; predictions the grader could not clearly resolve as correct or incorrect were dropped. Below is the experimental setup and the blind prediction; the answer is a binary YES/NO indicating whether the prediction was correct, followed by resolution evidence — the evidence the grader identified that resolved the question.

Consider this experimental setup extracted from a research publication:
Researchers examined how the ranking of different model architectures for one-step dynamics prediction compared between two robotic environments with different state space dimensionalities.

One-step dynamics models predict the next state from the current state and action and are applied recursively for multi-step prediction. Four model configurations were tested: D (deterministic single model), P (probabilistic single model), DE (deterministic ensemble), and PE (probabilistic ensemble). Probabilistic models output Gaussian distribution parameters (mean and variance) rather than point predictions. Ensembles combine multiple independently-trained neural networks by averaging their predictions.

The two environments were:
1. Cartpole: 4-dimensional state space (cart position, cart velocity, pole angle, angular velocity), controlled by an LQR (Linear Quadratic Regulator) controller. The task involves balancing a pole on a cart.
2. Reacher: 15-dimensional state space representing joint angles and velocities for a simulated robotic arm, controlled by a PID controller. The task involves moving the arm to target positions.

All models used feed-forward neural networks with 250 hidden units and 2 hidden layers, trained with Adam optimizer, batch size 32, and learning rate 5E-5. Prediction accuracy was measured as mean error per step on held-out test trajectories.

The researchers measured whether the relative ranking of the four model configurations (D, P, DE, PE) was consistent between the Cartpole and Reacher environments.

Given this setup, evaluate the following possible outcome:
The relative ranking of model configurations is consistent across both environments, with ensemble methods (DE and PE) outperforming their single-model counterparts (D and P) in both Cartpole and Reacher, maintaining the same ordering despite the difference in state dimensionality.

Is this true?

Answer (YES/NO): YES